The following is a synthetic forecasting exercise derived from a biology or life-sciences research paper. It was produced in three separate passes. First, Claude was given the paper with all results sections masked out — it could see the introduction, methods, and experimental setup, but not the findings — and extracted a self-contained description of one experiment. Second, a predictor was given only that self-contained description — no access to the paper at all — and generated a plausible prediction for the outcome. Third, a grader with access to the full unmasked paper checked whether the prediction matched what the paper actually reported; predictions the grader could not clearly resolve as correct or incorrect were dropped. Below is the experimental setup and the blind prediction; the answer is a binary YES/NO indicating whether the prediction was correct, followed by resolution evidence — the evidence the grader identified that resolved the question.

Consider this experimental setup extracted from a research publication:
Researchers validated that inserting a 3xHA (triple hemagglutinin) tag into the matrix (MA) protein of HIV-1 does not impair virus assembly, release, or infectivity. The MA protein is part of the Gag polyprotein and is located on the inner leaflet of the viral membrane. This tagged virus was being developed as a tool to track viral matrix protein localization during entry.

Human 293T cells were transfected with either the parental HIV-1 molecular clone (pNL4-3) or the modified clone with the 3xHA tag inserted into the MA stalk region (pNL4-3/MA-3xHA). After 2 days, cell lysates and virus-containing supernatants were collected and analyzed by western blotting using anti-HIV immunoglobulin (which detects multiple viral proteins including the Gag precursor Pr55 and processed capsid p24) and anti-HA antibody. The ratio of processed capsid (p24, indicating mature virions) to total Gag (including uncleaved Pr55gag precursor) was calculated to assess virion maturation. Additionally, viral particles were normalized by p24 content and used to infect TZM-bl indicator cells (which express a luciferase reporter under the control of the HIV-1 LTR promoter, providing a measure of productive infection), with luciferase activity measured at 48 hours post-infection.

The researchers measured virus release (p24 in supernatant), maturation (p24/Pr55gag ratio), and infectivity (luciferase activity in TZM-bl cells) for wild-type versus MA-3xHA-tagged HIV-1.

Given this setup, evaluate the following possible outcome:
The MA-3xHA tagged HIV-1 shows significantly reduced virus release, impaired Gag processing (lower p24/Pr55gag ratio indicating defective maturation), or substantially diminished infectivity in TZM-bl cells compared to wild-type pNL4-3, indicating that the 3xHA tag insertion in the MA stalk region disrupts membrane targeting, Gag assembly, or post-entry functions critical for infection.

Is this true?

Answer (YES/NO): NO